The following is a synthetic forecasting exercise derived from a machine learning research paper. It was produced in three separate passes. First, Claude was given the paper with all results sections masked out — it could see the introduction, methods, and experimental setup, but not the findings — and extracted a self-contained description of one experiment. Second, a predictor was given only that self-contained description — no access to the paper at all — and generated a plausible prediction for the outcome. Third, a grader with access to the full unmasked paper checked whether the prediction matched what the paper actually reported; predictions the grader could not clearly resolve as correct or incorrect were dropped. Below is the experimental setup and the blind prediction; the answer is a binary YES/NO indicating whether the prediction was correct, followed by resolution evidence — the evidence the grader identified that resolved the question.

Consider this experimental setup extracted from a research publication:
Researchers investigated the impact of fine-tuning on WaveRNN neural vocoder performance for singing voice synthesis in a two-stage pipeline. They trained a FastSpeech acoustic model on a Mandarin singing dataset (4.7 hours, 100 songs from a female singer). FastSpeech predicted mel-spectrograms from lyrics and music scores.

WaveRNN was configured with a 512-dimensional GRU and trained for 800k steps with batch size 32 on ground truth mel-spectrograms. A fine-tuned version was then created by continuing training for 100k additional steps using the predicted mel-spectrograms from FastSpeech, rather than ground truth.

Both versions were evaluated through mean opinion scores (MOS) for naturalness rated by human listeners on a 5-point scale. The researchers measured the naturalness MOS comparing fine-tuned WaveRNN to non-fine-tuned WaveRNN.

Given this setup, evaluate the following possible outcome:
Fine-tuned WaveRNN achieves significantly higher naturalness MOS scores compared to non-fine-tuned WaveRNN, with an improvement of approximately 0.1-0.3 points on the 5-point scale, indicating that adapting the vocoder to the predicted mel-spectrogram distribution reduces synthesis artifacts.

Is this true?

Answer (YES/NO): NO